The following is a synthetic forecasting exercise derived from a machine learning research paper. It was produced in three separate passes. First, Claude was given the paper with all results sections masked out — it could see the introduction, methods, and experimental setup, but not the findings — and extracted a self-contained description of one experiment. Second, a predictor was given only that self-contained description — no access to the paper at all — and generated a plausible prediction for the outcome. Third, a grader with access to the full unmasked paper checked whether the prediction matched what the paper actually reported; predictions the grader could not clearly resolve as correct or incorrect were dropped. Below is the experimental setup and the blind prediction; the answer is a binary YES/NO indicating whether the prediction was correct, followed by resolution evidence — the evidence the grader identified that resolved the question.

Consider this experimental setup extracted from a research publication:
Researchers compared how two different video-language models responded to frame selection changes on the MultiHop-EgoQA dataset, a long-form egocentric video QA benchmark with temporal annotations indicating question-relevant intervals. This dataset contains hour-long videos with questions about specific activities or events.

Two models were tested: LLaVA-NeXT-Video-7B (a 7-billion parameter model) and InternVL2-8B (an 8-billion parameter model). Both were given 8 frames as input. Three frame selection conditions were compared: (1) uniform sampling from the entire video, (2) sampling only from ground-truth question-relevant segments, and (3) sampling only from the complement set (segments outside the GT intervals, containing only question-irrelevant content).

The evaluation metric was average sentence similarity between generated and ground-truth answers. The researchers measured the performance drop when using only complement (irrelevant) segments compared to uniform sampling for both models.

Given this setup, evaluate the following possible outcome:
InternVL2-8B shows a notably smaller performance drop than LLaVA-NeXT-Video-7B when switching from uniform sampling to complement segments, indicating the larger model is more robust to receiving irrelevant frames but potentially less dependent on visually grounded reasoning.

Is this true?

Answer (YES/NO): NO